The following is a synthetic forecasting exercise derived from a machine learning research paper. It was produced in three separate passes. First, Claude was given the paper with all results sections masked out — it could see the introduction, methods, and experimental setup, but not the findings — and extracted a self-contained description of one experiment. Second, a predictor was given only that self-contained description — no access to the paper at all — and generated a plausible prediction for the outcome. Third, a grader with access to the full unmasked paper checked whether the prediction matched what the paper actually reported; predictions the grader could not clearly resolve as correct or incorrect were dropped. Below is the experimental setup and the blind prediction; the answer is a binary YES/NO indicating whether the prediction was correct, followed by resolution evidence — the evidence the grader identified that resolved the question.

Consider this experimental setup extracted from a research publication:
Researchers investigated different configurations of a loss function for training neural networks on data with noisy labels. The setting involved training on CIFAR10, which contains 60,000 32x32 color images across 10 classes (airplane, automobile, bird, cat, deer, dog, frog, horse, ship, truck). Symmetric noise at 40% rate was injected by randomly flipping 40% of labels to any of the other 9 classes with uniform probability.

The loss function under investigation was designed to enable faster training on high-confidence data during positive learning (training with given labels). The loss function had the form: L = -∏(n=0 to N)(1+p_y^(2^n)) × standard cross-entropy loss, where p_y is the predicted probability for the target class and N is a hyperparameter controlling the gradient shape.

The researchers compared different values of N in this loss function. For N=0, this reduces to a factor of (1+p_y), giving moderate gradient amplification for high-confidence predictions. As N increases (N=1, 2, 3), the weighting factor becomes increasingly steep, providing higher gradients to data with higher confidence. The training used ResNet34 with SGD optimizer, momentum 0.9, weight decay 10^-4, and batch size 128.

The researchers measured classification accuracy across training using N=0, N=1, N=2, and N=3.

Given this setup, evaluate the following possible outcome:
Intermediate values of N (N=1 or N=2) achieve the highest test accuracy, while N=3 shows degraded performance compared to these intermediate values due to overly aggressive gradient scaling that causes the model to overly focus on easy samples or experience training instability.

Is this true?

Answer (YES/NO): NO